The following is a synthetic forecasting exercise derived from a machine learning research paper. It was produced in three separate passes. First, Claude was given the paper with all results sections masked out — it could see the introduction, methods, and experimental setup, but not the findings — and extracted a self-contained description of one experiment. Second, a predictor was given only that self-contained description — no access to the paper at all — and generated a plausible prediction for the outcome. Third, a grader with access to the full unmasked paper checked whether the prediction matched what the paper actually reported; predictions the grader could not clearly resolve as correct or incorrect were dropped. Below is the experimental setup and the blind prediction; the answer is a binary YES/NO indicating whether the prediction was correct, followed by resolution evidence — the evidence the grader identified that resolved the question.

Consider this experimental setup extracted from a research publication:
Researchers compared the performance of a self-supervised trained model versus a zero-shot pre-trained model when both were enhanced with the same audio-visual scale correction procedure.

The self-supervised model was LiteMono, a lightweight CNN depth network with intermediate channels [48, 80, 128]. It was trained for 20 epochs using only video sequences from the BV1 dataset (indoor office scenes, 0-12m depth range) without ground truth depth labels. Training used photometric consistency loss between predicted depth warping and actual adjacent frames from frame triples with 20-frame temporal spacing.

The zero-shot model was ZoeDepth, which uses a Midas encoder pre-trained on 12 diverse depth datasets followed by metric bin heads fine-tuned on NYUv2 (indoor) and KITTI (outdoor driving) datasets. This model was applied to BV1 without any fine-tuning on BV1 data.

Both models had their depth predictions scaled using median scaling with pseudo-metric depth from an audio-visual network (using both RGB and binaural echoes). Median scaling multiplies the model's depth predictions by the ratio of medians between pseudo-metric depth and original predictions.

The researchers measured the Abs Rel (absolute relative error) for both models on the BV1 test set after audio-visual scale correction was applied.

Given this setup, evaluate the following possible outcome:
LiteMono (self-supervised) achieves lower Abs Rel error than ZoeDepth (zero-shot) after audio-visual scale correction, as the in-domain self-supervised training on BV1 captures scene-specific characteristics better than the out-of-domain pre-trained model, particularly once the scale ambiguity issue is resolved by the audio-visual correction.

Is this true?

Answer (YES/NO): NO